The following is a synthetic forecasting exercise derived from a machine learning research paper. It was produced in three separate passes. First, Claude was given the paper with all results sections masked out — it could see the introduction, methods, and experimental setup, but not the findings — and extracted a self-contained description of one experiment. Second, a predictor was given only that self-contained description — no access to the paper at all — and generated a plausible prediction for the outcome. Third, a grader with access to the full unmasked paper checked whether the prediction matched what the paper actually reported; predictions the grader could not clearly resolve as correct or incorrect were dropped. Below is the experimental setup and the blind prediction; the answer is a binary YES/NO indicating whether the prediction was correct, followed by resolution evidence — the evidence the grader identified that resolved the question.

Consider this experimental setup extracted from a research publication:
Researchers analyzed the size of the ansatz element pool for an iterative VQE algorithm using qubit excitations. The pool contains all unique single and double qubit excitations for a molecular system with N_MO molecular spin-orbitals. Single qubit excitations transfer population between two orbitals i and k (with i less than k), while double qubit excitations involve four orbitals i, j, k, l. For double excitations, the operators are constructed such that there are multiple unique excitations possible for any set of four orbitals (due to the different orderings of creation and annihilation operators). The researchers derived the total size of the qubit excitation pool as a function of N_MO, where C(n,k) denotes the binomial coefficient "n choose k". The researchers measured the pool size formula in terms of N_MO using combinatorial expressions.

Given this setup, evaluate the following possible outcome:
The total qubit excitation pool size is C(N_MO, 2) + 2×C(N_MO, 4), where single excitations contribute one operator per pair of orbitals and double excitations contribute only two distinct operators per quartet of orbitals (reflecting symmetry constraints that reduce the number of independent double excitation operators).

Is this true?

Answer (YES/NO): NO